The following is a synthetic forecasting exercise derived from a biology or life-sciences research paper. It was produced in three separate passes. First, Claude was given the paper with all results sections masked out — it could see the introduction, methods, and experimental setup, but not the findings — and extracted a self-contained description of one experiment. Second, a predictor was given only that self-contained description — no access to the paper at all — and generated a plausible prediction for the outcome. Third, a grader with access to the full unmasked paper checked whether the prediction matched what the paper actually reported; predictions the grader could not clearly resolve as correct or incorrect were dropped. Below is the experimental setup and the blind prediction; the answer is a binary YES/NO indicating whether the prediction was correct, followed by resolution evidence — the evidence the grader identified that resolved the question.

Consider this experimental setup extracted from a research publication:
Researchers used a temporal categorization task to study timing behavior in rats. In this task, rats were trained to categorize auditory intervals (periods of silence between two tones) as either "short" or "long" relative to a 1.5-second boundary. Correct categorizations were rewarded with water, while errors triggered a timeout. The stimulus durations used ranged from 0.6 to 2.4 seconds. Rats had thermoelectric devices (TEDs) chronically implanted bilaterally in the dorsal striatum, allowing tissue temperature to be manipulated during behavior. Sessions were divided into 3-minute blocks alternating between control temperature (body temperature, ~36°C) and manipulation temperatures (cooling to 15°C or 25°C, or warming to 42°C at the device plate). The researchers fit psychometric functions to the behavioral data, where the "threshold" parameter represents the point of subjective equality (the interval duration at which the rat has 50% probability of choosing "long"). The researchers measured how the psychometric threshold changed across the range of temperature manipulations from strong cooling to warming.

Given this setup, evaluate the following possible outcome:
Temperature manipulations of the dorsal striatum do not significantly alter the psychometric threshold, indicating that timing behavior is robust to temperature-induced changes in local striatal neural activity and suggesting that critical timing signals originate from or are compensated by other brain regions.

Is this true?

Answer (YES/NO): NO